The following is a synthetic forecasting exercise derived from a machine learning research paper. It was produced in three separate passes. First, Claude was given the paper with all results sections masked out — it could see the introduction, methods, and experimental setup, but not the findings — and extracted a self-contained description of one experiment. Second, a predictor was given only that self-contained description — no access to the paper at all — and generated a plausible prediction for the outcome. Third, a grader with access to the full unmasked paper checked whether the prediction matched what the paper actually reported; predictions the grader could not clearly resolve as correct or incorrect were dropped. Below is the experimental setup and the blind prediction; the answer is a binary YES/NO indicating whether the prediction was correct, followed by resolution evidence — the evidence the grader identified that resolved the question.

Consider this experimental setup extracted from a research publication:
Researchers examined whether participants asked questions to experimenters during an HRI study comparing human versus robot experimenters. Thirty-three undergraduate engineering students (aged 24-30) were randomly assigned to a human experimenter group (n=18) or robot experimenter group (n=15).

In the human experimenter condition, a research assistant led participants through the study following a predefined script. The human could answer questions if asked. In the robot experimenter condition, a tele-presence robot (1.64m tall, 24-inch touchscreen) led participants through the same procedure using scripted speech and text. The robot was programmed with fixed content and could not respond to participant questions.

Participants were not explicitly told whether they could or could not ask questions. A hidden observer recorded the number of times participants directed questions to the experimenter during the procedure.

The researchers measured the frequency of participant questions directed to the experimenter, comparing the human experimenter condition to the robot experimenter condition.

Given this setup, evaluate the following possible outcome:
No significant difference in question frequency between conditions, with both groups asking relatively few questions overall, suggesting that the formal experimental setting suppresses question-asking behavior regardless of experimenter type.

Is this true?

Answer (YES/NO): NO